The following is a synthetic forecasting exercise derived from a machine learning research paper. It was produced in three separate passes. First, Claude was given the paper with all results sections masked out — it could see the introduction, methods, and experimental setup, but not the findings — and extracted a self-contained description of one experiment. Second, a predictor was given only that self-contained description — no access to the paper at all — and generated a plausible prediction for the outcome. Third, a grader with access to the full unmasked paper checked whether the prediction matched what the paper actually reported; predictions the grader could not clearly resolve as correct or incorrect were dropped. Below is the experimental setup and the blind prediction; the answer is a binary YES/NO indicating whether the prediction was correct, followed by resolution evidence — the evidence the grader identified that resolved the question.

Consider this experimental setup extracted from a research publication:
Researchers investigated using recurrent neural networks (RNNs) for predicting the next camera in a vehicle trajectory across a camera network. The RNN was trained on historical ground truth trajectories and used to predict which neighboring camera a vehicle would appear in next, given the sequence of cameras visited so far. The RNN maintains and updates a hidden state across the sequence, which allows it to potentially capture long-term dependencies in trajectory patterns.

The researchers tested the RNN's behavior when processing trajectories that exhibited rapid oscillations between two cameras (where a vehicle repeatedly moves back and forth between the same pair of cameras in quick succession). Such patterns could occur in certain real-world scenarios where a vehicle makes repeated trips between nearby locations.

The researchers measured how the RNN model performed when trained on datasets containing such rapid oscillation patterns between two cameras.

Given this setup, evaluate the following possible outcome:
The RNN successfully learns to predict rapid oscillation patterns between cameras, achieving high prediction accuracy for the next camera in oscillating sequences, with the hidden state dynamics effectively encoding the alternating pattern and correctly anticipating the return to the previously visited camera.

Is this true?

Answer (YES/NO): NO